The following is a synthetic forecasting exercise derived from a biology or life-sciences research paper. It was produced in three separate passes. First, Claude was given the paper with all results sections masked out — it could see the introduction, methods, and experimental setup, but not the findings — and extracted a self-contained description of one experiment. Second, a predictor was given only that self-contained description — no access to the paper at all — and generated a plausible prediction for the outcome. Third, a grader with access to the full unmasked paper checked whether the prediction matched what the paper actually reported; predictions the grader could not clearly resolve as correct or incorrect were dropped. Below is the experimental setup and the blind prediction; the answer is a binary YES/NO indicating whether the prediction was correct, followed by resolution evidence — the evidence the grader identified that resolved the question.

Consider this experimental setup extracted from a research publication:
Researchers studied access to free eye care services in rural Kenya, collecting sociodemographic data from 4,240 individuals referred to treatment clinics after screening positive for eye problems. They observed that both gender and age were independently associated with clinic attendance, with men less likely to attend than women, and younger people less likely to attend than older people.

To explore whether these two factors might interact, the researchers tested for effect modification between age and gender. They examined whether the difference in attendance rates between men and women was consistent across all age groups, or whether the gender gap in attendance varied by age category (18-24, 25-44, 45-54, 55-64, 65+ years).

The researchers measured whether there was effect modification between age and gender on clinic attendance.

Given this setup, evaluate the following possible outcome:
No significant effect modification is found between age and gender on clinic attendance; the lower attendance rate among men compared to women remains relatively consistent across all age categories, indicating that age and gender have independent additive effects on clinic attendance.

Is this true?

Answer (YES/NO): NO